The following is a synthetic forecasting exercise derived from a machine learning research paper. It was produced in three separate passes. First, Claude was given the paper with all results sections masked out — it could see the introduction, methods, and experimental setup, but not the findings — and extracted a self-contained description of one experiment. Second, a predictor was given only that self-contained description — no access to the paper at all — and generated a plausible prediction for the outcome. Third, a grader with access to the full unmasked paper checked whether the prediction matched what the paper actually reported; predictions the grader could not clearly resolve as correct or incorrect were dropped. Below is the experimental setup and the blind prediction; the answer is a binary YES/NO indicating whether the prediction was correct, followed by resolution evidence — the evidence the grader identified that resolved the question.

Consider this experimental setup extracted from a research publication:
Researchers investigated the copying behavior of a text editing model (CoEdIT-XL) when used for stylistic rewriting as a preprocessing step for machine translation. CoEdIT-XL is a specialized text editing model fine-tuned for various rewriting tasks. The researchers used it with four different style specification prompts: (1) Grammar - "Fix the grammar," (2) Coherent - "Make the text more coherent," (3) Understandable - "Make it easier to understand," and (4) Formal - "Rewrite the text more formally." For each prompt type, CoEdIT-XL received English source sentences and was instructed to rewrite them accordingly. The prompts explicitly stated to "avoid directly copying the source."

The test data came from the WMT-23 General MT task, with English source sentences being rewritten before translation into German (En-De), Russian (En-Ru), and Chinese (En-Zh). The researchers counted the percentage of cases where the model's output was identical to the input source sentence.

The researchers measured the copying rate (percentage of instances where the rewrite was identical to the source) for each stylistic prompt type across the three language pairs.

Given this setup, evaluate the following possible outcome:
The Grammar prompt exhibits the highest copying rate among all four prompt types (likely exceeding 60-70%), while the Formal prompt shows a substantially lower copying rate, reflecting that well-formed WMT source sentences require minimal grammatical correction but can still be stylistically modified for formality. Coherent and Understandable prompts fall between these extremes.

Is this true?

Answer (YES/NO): NO